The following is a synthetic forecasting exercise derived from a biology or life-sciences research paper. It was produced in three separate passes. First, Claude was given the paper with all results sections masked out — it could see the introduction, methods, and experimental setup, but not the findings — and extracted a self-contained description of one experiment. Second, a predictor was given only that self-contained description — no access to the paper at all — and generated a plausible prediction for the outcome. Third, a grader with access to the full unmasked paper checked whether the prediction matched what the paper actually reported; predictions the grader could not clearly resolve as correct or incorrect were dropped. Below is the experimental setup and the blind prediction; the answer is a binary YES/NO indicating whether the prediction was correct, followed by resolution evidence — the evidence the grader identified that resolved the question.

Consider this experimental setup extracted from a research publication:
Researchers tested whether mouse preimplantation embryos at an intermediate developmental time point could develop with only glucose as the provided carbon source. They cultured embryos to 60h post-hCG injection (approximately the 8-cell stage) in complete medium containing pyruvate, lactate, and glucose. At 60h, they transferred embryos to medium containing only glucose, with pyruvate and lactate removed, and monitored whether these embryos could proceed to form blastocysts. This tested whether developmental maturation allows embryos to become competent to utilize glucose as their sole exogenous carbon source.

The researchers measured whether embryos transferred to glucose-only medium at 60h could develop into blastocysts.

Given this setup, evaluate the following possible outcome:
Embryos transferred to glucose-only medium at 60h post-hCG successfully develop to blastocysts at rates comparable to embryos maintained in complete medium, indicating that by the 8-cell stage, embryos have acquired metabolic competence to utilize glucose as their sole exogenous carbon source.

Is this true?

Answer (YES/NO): NO